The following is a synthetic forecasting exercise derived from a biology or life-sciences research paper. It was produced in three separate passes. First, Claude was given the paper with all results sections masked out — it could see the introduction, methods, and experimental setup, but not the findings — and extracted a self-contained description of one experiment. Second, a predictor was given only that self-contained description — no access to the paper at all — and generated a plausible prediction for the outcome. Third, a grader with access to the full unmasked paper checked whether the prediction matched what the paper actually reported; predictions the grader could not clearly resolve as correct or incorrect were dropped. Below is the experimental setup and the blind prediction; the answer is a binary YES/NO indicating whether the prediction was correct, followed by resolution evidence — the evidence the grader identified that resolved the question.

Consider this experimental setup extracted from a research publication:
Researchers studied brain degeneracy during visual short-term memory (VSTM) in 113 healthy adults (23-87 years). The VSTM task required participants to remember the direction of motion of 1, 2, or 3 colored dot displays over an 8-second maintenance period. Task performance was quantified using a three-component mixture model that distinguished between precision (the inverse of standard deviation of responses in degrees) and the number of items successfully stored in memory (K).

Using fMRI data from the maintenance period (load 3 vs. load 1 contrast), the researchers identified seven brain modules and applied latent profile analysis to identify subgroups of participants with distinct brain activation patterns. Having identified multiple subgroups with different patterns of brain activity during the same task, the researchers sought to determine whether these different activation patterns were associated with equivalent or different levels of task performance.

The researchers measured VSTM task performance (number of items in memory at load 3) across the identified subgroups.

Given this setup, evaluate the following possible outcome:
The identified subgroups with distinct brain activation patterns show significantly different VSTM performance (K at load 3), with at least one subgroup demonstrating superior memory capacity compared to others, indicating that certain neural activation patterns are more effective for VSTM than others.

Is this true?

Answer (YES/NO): NO